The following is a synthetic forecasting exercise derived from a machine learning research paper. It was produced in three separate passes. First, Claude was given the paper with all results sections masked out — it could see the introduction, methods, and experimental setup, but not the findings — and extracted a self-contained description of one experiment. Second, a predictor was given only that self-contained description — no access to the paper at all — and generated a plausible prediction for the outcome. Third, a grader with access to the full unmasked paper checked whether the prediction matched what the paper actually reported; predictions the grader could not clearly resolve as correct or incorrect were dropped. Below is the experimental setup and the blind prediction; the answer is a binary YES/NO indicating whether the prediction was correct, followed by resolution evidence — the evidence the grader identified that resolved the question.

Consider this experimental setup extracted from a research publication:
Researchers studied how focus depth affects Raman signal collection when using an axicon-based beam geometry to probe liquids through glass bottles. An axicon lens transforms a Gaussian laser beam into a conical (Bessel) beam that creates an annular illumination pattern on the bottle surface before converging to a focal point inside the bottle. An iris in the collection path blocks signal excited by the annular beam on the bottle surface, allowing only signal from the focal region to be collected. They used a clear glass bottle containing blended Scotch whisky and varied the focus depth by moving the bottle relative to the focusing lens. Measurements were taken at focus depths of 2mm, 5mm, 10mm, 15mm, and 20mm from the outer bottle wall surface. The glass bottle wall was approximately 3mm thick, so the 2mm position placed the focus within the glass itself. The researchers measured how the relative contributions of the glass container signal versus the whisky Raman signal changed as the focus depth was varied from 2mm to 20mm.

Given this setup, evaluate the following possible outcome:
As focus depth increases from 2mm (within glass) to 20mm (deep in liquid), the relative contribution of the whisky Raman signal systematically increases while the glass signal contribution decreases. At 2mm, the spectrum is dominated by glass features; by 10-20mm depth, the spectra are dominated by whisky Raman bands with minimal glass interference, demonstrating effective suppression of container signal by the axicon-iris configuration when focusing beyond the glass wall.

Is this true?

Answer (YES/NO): YES